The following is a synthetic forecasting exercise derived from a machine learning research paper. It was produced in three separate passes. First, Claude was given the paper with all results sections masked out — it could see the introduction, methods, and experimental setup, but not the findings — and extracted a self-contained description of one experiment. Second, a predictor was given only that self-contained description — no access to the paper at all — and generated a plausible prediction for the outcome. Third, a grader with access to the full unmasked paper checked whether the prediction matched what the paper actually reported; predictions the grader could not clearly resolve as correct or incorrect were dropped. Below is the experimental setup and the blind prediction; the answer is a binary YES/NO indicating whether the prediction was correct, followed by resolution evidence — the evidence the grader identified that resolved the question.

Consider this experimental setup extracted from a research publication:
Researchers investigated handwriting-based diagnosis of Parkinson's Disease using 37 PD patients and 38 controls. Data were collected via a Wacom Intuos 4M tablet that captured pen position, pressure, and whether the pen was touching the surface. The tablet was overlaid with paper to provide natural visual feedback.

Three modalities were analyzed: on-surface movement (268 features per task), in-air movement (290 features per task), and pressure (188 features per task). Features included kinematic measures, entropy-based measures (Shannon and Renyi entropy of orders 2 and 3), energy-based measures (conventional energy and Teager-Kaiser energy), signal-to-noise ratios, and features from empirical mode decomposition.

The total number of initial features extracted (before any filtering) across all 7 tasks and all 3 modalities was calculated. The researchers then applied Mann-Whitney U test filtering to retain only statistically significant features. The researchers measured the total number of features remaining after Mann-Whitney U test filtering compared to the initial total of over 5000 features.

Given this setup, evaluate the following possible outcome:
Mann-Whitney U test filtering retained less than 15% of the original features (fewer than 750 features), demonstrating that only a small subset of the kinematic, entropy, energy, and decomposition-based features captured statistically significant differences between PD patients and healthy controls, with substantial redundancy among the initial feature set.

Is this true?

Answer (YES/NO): YES